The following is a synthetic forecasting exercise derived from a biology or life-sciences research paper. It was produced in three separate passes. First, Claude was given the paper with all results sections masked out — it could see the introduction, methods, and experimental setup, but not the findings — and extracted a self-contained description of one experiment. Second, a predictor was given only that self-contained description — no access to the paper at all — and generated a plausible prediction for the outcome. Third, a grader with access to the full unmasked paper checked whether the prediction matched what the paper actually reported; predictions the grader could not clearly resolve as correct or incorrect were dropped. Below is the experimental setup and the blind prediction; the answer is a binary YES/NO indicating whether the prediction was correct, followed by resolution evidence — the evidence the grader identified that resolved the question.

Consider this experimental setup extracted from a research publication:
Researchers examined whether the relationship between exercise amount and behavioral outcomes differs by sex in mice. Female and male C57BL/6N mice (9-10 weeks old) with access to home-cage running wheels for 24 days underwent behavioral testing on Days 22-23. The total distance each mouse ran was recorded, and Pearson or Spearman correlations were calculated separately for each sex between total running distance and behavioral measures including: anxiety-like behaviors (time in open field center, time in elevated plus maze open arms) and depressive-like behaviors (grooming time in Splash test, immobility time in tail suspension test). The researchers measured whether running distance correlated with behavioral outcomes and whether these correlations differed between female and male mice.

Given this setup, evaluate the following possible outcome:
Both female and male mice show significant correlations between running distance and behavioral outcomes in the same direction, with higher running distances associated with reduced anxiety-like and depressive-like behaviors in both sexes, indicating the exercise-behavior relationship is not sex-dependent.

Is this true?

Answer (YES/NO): NO